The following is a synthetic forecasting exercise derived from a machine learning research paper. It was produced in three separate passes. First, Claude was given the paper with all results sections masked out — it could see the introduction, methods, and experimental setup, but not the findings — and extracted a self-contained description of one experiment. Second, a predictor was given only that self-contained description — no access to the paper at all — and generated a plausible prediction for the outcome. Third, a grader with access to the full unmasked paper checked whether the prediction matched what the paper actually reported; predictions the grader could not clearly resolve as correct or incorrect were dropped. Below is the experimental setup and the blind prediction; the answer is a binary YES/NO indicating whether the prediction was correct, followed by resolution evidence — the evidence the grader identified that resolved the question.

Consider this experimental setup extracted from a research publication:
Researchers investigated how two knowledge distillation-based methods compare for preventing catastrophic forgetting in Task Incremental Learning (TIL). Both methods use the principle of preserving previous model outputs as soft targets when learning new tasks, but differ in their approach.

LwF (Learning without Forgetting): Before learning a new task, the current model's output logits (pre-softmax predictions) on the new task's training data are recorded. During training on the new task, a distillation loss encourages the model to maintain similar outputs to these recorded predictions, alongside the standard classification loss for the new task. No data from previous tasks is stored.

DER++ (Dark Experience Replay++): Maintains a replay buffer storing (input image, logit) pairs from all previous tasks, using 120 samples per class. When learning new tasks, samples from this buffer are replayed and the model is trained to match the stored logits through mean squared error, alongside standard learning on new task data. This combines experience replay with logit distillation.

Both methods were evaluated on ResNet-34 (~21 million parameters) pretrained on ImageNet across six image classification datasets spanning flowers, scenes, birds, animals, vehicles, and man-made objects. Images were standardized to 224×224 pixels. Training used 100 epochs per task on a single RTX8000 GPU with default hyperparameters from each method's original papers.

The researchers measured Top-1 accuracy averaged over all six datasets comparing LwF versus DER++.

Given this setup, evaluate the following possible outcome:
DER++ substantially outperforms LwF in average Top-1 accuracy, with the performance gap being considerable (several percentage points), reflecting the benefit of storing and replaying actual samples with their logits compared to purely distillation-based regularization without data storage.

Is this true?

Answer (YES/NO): NO